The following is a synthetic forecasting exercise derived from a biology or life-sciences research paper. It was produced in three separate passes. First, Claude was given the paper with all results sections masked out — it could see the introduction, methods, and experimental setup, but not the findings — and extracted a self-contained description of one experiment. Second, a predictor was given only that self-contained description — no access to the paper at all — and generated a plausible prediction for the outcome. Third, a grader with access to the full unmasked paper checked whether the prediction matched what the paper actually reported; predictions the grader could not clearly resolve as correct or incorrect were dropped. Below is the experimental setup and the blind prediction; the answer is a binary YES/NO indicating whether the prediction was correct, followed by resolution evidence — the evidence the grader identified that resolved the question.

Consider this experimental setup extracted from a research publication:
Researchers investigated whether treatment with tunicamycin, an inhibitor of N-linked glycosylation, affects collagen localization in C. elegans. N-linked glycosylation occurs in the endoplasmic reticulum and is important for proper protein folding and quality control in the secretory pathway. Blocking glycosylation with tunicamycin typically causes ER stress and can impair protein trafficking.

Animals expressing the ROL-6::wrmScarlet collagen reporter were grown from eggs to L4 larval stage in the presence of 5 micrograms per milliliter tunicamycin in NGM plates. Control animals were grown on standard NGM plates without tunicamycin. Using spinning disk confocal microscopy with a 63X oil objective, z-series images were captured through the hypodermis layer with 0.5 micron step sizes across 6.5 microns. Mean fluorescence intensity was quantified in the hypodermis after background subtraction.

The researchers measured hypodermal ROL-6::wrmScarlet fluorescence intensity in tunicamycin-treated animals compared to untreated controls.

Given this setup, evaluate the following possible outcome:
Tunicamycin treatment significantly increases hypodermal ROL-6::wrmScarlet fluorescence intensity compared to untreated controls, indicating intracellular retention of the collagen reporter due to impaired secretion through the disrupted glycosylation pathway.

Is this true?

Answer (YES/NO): YES